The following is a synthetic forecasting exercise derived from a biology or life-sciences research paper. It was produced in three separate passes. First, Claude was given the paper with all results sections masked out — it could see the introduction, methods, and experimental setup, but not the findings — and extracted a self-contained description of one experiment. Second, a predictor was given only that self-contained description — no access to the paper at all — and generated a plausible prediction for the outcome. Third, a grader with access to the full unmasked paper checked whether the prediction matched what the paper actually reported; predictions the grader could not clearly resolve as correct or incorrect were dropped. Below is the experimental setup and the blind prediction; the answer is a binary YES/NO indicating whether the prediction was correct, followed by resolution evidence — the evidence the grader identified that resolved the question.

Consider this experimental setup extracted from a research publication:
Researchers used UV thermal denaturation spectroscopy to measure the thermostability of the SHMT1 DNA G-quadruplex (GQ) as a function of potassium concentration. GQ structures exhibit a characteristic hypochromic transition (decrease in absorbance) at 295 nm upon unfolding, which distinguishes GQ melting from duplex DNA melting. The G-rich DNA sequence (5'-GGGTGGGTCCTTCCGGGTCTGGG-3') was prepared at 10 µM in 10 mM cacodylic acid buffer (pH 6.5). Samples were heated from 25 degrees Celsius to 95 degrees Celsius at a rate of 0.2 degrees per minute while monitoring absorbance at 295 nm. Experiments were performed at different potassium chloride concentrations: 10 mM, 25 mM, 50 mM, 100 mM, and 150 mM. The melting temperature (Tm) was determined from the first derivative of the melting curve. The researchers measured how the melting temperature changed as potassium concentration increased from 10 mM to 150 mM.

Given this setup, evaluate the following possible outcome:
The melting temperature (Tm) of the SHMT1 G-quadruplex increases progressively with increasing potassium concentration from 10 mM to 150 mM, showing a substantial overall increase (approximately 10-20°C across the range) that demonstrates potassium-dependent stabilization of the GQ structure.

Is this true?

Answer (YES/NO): YES